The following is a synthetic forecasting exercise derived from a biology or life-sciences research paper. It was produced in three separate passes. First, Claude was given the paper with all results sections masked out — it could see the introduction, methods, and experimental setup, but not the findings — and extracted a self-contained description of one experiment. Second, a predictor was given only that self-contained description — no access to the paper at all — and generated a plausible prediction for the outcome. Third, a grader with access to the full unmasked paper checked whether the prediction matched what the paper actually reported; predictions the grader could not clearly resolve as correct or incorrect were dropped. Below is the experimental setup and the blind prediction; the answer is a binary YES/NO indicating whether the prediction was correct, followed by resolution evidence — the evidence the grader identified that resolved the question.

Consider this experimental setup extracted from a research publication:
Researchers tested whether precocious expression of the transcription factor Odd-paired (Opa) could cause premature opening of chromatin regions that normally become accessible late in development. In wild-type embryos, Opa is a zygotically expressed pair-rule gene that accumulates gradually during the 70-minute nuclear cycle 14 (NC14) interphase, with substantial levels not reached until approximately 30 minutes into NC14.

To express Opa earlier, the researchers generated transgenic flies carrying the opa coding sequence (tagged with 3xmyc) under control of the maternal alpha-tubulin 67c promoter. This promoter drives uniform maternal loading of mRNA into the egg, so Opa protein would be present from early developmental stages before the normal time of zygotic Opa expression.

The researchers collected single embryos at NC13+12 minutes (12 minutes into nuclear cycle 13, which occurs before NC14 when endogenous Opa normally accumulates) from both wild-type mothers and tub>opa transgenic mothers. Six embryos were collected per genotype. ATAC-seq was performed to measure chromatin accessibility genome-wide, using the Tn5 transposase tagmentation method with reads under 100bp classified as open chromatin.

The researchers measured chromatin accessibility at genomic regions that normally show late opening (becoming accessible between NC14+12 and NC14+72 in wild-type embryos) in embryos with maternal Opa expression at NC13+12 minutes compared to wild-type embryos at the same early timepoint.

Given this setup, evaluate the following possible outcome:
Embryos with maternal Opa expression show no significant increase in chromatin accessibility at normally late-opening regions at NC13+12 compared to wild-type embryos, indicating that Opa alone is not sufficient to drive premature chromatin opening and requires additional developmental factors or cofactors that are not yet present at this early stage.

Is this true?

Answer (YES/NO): NO